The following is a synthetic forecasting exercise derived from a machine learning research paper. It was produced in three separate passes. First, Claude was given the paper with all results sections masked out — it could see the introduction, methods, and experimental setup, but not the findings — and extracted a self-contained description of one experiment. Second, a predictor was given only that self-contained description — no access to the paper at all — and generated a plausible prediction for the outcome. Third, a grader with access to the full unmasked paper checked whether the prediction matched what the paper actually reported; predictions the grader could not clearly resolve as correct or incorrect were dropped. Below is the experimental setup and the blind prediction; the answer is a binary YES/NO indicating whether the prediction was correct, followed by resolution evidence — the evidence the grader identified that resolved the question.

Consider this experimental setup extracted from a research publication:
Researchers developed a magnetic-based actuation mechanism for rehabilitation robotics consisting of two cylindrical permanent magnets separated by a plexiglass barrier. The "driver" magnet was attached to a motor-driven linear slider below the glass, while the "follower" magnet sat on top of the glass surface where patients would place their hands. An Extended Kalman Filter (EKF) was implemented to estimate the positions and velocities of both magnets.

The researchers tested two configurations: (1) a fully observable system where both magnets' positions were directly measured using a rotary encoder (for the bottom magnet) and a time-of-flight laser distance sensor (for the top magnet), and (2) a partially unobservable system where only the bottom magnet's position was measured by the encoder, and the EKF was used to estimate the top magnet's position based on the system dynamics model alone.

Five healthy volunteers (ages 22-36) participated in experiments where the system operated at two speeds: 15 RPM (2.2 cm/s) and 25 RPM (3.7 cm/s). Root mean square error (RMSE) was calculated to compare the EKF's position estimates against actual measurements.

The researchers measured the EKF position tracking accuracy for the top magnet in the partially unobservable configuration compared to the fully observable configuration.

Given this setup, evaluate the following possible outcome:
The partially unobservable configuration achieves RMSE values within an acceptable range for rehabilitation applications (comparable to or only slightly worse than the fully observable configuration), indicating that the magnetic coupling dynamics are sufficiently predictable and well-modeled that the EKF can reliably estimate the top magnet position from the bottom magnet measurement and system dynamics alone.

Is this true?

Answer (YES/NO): NO